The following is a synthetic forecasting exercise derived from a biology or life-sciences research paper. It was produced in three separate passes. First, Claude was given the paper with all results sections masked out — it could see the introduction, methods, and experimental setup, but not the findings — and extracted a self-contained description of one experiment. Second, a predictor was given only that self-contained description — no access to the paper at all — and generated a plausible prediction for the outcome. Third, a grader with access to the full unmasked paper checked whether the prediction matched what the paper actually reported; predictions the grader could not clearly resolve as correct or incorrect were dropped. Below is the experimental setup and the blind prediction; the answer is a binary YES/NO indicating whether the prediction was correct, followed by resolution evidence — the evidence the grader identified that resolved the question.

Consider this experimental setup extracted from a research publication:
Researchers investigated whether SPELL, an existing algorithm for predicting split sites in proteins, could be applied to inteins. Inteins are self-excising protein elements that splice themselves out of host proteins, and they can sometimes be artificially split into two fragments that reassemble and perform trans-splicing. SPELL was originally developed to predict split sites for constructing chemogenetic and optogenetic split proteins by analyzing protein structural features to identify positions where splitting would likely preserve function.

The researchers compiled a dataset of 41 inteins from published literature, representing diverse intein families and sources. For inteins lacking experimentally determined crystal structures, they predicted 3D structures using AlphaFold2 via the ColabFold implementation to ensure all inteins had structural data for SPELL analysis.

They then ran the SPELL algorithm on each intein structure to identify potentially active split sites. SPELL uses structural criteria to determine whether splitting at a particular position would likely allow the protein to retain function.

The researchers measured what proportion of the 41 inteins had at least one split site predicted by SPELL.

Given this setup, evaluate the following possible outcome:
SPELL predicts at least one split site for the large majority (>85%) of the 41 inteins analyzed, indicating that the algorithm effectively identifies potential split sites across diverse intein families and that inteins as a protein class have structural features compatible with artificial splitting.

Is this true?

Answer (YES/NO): NO